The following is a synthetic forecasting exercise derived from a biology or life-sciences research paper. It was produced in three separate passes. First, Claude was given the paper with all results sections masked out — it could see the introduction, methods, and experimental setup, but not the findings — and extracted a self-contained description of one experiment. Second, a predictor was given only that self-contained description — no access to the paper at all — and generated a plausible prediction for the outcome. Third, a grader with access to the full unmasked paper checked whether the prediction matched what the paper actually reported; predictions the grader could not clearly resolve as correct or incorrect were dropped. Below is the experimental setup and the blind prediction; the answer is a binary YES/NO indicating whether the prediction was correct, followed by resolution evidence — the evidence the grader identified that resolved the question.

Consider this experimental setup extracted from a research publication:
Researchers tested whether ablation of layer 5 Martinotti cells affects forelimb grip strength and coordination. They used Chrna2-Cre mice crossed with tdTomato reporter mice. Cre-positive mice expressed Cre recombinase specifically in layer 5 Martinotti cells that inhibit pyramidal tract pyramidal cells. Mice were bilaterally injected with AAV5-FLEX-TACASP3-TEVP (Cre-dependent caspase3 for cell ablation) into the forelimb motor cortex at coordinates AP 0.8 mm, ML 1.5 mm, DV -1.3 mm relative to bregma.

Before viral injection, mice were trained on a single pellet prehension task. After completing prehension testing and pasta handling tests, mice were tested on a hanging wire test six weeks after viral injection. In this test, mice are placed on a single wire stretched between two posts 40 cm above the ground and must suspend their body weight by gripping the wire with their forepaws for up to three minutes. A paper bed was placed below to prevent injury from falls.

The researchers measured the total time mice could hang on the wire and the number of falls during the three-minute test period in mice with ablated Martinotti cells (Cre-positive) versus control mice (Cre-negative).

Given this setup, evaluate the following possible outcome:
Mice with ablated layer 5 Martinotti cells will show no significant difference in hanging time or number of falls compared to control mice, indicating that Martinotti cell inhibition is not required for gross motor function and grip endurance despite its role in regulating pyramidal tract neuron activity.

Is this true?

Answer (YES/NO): YES